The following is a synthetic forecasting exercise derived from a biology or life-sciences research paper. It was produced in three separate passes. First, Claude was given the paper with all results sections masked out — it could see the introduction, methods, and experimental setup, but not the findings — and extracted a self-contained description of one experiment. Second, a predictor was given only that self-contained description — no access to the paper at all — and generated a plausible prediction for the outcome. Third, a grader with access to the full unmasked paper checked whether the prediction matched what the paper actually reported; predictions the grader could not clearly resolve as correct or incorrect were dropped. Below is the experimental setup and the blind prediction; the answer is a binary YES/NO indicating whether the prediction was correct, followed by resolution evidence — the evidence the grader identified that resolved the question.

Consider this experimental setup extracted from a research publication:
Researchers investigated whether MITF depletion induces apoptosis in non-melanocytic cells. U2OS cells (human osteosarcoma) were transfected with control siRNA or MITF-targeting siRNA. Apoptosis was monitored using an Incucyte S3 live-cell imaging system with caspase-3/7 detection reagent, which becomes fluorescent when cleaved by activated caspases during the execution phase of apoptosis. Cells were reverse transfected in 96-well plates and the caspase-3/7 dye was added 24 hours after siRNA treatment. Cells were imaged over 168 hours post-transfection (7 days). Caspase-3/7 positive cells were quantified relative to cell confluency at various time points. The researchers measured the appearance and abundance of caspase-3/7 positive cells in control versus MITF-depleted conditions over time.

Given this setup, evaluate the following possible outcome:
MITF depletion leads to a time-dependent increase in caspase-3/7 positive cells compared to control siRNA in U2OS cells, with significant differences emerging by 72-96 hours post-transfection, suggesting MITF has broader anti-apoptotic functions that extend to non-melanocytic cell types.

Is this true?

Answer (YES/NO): YES